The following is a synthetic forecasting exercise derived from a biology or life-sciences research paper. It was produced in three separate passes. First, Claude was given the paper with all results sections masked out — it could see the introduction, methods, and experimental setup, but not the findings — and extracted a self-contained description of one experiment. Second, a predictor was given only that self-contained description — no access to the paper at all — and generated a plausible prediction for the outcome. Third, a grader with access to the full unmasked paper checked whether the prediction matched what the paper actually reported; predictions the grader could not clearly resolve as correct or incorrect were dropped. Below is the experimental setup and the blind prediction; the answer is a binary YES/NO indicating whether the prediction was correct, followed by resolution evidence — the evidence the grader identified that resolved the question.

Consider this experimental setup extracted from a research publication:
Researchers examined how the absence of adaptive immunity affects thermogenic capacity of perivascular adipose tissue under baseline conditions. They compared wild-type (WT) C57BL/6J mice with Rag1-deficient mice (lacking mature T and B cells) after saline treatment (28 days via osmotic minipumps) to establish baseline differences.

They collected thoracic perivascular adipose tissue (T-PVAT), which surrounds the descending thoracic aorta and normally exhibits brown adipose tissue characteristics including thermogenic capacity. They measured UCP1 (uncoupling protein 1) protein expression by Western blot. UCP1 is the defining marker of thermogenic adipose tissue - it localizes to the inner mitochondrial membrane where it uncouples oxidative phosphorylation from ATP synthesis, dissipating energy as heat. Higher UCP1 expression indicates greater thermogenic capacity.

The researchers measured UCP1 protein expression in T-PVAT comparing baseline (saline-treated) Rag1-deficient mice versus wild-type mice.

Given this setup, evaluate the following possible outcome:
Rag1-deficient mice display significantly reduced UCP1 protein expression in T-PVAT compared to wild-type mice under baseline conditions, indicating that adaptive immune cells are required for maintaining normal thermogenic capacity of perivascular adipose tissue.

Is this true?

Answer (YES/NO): YES